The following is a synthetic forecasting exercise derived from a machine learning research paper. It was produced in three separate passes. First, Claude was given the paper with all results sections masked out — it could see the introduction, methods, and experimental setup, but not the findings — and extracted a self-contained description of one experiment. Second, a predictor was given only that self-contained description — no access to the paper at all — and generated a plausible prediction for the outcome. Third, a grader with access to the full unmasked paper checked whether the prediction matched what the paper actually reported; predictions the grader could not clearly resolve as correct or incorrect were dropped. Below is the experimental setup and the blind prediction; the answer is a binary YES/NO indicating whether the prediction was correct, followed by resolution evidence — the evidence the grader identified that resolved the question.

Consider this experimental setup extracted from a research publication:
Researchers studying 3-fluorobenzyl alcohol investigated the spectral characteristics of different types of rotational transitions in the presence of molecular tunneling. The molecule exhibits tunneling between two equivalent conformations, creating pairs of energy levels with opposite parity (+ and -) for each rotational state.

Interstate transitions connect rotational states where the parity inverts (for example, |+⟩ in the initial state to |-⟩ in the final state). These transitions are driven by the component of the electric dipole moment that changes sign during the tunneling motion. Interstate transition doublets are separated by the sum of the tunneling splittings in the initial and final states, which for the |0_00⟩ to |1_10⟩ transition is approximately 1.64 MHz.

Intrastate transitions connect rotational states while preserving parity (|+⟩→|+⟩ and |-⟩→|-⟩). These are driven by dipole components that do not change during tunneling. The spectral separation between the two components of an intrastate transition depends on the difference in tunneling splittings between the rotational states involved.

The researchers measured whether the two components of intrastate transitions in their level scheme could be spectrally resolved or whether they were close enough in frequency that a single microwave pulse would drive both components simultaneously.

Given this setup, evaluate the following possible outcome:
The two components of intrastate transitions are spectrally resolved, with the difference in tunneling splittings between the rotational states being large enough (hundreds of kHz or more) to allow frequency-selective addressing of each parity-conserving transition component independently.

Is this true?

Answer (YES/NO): NO